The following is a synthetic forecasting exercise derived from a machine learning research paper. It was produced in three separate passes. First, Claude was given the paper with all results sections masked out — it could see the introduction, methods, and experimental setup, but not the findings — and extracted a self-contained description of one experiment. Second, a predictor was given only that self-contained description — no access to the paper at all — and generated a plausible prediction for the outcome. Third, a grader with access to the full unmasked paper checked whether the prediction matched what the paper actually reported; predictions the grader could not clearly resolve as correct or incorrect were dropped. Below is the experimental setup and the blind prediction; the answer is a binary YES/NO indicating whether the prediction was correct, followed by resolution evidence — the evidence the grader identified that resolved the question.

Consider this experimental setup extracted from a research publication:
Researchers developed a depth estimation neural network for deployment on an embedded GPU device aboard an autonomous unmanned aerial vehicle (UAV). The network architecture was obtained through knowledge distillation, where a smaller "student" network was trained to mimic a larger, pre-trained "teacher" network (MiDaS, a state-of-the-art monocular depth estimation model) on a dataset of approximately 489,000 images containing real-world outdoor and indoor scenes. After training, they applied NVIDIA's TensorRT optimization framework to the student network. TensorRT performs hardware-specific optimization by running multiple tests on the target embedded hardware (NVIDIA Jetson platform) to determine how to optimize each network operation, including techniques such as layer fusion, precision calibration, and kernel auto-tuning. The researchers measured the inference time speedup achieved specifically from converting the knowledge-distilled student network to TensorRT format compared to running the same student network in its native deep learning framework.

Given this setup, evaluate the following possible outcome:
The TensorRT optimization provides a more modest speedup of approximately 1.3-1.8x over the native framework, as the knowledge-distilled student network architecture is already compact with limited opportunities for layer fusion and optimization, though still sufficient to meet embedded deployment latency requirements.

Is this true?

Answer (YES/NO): NO